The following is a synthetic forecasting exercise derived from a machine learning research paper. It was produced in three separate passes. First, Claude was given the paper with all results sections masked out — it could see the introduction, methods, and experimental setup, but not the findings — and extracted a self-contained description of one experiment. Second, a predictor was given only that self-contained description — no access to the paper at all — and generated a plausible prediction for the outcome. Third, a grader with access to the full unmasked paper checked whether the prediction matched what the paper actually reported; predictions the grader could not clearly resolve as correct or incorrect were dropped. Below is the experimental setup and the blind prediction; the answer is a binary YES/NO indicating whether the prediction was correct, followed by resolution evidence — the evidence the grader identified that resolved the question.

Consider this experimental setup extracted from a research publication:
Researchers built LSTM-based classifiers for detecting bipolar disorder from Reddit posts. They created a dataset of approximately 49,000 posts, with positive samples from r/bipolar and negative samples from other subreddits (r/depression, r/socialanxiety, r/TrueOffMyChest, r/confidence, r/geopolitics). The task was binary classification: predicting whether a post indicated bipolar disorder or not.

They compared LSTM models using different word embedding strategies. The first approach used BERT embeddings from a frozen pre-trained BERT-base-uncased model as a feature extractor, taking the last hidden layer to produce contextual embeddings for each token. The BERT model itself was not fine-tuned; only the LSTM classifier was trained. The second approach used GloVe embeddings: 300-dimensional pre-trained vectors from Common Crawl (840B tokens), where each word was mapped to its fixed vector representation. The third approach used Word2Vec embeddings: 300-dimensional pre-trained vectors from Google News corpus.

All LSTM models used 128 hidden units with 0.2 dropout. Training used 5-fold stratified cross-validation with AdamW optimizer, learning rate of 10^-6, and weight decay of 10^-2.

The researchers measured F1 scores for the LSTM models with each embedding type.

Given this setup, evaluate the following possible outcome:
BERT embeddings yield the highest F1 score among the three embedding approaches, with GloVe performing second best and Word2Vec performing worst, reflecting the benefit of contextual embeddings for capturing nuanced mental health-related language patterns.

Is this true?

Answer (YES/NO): NO